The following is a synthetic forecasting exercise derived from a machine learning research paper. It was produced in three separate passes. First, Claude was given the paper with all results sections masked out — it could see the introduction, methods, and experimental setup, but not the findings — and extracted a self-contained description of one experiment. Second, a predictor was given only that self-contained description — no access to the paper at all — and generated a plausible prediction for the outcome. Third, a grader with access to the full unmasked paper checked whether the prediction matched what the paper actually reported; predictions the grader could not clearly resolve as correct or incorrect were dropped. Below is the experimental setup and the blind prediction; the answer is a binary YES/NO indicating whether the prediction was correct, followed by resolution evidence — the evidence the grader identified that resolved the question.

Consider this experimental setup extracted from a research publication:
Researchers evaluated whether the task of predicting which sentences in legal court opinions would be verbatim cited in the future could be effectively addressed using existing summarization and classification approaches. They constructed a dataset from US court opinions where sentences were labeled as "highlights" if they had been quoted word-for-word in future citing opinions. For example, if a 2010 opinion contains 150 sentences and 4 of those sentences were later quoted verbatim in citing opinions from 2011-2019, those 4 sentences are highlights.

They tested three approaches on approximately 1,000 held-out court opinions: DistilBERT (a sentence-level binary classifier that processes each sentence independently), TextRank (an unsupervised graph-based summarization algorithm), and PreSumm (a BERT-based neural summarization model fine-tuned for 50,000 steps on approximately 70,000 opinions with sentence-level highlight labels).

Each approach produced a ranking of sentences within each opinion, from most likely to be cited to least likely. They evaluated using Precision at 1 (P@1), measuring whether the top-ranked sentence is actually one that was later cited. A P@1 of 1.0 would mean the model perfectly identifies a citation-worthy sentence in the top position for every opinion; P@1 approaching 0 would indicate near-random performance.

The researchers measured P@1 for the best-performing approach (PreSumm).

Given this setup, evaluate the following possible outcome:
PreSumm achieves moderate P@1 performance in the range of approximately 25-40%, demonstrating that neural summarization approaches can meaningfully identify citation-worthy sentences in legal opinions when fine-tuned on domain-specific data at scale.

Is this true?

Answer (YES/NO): YES